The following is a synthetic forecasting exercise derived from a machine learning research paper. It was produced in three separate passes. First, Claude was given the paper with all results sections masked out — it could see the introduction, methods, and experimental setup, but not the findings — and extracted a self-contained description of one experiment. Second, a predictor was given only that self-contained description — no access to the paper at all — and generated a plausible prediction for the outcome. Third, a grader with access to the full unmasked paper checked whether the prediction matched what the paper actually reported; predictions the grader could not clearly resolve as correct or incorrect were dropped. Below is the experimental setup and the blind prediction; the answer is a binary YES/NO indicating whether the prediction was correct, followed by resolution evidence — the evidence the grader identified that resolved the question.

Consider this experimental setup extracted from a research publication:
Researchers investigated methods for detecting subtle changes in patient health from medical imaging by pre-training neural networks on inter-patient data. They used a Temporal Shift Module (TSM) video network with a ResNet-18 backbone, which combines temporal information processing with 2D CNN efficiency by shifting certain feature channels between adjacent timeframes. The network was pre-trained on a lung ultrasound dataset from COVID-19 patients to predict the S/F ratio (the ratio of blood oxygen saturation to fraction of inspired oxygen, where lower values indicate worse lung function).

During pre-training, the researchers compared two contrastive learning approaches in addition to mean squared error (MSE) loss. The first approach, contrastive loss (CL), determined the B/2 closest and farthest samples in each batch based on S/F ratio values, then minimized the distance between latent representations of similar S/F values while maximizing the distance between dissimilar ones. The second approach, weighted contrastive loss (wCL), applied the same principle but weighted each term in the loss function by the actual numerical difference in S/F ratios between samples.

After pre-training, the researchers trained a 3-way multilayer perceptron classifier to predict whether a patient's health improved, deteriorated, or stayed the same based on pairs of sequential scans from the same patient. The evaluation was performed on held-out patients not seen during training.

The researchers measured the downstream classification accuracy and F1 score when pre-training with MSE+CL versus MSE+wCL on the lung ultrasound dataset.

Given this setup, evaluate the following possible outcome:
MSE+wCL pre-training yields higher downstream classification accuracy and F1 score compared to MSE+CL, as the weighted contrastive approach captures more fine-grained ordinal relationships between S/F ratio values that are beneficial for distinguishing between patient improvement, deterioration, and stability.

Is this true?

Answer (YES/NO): NO